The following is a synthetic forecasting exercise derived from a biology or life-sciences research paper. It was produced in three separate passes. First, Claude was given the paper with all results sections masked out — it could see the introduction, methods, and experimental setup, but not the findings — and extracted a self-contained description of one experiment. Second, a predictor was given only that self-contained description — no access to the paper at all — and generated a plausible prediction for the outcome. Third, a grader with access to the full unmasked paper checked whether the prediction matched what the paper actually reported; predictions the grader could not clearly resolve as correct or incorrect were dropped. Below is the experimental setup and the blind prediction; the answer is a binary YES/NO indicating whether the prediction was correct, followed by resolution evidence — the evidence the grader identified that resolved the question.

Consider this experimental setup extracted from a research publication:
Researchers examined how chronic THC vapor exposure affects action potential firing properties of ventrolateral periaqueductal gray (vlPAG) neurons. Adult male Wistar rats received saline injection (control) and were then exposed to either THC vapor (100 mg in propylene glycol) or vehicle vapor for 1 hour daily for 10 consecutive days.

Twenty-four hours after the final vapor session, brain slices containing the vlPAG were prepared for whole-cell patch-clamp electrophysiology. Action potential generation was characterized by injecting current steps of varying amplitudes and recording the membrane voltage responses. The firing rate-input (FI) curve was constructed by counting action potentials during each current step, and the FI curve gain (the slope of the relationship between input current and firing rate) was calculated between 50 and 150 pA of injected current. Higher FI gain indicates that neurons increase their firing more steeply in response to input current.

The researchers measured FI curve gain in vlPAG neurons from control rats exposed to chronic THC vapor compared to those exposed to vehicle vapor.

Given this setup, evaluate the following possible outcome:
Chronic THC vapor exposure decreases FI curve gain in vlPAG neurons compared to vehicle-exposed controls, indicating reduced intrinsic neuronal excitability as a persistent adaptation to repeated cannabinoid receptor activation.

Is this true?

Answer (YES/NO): NO